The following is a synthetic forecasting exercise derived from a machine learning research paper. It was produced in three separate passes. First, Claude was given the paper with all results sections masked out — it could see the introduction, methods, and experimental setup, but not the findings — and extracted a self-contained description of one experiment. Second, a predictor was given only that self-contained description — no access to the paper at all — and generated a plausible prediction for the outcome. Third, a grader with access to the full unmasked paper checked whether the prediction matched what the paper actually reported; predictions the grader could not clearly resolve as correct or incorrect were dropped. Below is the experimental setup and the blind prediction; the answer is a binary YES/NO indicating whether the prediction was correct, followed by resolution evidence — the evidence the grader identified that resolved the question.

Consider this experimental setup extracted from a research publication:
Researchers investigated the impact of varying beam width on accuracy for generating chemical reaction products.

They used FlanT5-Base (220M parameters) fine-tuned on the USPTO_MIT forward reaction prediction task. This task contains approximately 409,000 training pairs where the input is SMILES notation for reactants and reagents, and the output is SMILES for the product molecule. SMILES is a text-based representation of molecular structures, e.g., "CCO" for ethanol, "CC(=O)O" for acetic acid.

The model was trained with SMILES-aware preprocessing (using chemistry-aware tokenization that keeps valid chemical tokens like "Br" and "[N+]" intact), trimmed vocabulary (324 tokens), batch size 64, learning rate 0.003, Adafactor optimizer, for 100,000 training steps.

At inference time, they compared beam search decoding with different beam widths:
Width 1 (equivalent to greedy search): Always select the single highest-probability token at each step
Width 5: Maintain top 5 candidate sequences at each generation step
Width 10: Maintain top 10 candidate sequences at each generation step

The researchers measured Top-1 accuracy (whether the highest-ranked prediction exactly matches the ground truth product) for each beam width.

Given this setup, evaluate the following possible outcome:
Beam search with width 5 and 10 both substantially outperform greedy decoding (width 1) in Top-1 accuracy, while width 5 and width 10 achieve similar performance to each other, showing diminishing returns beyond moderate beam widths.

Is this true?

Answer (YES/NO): NO